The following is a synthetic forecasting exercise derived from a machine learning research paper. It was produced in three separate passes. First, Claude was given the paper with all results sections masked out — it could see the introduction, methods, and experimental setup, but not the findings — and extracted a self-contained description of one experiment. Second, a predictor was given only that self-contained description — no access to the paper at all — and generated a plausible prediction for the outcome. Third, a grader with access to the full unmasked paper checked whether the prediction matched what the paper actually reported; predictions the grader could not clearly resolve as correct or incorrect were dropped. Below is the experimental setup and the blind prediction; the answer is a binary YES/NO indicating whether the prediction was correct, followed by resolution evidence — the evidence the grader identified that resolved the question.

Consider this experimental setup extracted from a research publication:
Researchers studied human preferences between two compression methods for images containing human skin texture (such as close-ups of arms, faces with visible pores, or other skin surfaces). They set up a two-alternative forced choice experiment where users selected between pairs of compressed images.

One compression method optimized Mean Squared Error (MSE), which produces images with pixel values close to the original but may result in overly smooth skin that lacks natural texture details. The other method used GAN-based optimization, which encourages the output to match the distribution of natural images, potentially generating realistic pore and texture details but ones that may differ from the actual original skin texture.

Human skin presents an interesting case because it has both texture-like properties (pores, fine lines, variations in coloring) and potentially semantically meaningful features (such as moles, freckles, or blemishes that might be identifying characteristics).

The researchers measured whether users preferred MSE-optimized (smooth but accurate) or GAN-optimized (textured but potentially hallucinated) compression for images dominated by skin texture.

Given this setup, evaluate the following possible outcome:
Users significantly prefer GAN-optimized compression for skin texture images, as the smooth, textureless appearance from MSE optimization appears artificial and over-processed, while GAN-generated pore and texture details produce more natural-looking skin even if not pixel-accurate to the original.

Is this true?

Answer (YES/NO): YES